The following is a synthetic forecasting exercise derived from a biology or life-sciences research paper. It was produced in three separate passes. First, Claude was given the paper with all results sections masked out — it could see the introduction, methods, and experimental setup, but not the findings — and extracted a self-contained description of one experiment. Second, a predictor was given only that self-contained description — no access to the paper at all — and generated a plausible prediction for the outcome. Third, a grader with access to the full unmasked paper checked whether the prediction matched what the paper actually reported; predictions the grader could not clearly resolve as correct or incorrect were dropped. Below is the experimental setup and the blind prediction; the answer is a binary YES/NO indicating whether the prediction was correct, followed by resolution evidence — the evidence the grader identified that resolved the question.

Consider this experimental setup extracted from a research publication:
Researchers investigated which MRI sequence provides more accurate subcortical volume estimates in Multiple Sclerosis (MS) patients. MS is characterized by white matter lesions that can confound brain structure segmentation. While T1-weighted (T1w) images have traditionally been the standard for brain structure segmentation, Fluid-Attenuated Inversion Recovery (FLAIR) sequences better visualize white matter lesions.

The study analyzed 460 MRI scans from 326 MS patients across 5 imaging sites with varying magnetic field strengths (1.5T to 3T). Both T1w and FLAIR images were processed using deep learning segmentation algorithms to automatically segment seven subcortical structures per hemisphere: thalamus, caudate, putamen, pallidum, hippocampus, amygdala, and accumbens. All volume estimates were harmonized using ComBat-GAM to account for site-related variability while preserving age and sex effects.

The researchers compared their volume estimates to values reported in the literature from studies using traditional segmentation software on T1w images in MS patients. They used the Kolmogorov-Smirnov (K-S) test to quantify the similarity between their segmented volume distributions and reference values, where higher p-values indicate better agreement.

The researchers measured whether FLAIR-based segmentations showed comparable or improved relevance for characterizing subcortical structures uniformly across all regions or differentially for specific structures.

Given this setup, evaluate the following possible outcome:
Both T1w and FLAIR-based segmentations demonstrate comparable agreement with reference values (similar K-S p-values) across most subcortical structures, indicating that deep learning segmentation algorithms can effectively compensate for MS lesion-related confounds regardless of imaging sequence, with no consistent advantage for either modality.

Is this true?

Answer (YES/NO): NO